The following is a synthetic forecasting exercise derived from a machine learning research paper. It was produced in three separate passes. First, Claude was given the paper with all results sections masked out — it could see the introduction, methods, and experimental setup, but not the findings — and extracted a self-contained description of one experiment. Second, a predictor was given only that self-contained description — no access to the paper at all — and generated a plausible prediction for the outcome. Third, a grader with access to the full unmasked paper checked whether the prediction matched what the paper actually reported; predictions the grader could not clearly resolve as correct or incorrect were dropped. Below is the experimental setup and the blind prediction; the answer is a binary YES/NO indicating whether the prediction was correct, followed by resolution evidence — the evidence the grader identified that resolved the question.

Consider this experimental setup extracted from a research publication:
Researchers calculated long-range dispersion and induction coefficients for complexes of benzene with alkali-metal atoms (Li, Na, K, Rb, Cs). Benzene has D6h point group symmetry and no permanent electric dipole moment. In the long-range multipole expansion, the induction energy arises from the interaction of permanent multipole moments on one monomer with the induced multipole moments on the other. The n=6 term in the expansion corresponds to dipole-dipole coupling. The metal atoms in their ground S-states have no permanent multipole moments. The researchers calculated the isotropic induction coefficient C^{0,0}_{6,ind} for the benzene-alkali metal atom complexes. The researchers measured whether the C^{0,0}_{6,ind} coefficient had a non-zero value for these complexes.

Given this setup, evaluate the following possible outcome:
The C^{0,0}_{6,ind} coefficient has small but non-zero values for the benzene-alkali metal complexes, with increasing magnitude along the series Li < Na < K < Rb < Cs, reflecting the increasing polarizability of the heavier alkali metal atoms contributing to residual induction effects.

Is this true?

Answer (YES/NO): NO